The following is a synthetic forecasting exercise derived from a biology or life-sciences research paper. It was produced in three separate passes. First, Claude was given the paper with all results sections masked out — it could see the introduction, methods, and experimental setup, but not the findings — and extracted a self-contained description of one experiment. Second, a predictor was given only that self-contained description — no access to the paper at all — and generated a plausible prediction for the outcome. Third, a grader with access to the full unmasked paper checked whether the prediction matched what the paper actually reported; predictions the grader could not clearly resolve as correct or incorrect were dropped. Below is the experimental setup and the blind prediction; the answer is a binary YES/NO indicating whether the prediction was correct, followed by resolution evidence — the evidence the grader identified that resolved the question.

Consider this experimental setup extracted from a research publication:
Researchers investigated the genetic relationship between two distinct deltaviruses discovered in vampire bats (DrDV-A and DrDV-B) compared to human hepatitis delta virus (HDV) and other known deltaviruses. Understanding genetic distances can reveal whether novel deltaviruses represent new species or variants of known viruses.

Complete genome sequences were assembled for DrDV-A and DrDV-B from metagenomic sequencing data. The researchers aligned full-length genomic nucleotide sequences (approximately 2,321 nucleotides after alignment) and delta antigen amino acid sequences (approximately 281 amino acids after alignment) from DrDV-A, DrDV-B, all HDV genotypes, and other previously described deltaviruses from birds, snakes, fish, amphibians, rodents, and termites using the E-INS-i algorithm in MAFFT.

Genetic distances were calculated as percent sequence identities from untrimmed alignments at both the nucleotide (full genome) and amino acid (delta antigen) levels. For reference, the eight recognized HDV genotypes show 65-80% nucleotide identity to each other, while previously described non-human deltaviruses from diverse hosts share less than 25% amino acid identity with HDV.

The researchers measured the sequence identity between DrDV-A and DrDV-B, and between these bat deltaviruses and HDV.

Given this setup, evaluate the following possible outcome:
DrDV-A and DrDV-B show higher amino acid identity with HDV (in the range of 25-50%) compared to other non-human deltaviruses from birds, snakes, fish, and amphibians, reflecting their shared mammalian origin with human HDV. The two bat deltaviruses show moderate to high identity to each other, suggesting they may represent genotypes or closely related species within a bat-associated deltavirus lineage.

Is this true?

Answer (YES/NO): NO